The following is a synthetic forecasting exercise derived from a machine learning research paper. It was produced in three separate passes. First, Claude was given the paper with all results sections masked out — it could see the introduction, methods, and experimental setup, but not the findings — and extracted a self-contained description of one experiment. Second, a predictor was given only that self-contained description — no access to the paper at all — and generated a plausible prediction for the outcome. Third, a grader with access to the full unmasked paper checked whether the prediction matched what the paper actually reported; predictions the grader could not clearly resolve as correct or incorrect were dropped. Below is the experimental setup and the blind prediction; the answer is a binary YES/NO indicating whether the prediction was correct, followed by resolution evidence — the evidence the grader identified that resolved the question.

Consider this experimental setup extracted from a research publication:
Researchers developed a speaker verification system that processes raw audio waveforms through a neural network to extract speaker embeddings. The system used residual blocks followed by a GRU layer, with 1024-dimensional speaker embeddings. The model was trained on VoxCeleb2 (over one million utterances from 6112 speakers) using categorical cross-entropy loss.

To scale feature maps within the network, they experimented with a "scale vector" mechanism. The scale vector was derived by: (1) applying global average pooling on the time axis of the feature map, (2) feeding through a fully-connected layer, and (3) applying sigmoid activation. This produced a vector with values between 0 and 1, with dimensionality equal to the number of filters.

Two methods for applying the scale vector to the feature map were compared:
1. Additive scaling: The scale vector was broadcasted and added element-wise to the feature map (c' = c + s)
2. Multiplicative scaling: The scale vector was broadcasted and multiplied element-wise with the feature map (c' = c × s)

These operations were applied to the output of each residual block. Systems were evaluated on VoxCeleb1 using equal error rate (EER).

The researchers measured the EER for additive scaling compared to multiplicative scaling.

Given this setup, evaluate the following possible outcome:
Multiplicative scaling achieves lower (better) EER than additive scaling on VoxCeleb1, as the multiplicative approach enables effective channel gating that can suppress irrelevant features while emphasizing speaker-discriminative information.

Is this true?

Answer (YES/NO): YES